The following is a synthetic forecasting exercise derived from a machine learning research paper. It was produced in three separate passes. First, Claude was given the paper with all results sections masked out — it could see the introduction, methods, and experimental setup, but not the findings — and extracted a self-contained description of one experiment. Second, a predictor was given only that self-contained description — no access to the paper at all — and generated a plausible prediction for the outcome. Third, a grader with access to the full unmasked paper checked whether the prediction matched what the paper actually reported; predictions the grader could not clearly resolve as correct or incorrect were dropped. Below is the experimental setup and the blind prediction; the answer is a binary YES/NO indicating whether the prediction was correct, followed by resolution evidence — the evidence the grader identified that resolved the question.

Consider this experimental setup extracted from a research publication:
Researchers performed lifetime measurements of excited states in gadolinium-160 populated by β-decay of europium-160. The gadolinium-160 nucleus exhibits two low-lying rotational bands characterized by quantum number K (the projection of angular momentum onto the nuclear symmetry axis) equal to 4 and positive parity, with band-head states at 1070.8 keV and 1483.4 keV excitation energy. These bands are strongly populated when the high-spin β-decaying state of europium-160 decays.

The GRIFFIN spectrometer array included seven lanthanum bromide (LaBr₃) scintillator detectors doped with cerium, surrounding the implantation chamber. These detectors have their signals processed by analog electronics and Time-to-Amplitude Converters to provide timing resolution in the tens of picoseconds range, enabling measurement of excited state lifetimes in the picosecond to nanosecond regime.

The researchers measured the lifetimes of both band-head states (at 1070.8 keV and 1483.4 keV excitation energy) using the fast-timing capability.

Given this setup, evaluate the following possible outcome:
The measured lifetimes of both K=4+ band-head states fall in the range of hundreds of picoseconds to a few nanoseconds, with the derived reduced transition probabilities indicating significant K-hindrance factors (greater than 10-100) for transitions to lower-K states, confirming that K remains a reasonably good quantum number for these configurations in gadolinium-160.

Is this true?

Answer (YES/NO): NO